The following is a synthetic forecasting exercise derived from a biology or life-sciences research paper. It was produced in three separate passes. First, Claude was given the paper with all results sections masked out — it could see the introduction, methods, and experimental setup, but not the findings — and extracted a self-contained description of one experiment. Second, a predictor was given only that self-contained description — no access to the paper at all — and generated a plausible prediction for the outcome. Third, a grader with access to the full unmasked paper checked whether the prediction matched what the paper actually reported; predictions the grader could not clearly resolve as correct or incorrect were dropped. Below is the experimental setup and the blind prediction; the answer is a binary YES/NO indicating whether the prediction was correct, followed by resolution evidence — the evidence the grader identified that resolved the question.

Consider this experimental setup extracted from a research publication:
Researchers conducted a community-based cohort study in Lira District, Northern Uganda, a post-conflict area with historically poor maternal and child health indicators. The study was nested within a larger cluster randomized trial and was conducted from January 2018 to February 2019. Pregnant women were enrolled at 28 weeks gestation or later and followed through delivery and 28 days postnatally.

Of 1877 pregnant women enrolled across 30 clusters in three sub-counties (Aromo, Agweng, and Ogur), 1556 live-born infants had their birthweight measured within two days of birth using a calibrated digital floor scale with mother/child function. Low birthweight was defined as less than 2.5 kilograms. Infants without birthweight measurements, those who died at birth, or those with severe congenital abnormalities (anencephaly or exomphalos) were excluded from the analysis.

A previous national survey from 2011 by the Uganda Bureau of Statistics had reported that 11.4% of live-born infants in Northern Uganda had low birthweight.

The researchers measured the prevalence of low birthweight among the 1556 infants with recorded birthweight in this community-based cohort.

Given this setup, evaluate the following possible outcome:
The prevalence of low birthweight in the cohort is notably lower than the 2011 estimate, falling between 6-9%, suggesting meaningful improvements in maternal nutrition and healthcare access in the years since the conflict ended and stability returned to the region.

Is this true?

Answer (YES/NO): YES